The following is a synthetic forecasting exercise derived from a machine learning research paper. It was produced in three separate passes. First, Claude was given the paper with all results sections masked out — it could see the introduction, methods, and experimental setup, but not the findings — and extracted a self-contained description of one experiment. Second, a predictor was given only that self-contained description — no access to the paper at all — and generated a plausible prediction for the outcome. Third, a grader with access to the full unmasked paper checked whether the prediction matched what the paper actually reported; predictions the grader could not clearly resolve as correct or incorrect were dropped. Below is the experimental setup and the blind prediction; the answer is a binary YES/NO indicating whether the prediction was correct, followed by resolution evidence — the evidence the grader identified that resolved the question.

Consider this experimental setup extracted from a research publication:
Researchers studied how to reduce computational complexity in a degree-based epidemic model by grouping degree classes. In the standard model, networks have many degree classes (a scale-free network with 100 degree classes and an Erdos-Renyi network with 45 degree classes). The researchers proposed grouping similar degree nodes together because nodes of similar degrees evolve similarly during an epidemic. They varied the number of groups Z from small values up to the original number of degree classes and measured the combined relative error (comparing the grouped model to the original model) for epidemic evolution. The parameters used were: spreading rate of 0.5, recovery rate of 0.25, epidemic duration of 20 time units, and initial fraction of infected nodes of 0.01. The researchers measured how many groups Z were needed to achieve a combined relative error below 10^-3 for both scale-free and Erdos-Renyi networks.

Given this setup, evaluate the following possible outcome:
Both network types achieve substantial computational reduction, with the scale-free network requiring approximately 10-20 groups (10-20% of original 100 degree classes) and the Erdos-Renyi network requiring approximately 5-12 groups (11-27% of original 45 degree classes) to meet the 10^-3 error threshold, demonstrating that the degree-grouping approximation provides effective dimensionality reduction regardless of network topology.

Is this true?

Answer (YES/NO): NO